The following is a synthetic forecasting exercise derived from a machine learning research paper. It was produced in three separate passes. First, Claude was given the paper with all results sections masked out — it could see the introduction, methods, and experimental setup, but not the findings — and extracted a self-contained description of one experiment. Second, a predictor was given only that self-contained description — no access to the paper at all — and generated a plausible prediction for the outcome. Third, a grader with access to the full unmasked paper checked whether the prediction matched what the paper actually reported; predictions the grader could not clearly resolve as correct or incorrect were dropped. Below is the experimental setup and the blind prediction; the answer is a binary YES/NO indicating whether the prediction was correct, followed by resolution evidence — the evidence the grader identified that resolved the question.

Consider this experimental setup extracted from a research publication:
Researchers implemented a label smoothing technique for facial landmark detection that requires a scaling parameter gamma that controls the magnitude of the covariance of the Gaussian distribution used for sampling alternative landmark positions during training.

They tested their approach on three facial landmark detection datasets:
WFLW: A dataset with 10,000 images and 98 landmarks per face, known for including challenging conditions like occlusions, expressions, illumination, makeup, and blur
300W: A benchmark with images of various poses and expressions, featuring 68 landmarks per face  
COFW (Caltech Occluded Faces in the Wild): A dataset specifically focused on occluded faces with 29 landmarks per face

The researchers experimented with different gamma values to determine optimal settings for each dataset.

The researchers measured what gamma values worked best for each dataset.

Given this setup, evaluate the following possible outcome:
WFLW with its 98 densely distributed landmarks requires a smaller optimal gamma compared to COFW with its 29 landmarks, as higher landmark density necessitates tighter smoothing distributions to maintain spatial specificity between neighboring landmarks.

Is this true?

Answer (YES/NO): NO